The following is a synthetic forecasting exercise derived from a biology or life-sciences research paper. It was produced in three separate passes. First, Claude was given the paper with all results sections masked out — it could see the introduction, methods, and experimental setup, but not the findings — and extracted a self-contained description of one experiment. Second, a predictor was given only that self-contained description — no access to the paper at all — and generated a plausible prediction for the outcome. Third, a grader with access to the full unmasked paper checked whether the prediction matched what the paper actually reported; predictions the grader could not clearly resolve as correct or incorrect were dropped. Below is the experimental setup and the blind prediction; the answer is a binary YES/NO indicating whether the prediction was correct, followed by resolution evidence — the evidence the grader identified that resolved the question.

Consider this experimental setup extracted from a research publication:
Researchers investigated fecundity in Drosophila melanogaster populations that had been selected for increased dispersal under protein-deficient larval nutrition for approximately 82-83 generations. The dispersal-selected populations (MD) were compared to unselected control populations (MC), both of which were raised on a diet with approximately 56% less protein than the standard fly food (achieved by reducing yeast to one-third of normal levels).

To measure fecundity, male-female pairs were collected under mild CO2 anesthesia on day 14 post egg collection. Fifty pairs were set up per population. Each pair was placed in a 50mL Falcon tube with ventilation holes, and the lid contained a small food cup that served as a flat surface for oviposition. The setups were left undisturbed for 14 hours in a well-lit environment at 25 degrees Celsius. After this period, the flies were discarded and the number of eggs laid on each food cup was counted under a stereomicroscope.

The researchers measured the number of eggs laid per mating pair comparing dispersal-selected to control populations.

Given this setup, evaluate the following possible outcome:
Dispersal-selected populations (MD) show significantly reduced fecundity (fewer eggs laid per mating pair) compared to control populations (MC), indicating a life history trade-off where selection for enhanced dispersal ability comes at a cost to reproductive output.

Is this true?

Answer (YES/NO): YES